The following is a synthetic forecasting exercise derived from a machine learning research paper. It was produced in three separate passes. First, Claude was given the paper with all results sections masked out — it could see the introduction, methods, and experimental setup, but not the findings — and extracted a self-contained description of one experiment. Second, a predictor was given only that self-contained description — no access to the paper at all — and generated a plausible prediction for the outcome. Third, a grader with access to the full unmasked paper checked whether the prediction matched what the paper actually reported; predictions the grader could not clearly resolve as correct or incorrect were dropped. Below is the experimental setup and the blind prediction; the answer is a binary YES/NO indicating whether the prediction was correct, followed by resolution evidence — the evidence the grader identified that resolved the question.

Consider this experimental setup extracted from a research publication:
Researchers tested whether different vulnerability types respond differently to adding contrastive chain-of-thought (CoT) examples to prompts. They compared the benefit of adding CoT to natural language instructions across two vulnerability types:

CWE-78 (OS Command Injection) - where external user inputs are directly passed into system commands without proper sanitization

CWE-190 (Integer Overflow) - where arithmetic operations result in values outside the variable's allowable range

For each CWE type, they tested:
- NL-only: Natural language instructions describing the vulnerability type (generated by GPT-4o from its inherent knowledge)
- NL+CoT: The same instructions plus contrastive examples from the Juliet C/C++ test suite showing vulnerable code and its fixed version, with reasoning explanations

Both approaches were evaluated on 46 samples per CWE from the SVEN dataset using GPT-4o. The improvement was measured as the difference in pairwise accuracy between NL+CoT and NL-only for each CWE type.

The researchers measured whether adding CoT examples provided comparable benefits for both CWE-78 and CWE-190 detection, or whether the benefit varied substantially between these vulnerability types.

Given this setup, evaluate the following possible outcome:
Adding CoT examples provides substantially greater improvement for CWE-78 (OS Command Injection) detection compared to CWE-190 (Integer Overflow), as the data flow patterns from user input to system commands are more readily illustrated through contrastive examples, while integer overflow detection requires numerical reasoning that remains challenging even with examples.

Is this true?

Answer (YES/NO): NO